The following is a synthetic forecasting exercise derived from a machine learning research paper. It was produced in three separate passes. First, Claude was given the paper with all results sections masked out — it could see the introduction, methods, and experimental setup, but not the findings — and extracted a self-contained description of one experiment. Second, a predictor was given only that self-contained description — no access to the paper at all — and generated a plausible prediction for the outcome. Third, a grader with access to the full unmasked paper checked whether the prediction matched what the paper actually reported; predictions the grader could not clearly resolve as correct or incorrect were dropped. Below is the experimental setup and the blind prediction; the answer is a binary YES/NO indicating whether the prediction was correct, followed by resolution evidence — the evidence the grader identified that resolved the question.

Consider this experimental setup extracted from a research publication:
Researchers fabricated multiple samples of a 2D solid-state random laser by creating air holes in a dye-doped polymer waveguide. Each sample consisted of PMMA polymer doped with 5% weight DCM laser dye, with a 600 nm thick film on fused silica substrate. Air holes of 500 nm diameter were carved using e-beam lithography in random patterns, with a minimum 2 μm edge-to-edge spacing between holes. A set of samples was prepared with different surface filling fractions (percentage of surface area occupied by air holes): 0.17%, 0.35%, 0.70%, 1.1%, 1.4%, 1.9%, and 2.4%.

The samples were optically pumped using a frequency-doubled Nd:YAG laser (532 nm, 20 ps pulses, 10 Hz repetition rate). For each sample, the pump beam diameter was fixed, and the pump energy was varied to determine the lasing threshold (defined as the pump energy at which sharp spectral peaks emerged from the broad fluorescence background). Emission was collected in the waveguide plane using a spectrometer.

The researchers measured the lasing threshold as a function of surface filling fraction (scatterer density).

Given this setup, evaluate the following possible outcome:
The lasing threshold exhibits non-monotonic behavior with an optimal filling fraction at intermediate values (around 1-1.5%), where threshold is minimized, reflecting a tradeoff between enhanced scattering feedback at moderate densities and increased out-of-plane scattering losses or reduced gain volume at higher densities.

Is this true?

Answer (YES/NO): NO